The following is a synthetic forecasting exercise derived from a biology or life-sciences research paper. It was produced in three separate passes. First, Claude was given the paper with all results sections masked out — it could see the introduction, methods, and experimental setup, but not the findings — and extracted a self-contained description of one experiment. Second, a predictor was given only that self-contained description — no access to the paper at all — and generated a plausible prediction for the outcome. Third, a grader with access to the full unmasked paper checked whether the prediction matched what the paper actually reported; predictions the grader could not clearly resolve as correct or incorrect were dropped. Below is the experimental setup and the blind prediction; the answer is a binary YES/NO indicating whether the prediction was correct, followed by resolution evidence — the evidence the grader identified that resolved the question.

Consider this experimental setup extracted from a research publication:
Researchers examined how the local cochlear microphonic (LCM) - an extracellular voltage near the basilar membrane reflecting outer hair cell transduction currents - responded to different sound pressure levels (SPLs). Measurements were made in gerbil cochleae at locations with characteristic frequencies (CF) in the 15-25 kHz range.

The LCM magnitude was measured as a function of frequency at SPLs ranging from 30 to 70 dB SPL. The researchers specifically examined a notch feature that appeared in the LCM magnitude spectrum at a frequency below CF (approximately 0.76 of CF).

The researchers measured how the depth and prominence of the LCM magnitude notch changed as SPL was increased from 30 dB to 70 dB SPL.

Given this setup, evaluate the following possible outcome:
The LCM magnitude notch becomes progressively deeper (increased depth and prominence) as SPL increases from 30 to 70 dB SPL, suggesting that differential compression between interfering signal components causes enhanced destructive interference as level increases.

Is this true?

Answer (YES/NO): NO